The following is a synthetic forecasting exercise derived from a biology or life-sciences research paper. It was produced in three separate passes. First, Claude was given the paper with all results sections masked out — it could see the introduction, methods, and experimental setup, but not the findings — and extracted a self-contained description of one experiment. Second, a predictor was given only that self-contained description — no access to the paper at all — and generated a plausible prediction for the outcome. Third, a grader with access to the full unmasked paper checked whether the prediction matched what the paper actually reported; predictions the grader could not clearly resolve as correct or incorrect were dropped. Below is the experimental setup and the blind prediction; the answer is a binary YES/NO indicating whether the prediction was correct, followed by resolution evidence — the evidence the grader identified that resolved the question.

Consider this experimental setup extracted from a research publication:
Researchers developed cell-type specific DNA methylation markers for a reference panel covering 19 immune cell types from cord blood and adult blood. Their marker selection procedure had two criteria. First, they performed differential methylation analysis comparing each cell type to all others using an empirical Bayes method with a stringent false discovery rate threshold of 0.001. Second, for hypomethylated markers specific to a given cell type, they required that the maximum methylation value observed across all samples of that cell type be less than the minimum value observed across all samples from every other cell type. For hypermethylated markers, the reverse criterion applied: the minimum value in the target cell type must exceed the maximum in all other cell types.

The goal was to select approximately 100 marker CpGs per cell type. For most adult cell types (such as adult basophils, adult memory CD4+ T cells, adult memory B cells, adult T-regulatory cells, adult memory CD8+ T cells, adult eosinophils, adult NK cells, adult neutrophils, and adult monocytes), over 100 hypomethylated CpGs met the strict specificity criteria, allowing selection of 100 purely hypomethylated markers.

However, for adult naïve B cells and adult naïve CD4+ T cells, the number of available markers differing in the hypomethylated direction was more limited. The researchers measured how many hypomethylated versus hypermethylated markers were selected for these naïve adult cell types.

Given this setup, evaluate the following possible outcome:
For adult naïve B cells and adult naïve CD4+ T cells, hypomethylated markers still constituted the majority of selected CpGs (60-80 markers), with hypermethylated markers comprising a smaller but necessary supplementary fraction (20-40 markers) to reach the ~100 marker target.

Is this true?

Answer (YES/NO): NO